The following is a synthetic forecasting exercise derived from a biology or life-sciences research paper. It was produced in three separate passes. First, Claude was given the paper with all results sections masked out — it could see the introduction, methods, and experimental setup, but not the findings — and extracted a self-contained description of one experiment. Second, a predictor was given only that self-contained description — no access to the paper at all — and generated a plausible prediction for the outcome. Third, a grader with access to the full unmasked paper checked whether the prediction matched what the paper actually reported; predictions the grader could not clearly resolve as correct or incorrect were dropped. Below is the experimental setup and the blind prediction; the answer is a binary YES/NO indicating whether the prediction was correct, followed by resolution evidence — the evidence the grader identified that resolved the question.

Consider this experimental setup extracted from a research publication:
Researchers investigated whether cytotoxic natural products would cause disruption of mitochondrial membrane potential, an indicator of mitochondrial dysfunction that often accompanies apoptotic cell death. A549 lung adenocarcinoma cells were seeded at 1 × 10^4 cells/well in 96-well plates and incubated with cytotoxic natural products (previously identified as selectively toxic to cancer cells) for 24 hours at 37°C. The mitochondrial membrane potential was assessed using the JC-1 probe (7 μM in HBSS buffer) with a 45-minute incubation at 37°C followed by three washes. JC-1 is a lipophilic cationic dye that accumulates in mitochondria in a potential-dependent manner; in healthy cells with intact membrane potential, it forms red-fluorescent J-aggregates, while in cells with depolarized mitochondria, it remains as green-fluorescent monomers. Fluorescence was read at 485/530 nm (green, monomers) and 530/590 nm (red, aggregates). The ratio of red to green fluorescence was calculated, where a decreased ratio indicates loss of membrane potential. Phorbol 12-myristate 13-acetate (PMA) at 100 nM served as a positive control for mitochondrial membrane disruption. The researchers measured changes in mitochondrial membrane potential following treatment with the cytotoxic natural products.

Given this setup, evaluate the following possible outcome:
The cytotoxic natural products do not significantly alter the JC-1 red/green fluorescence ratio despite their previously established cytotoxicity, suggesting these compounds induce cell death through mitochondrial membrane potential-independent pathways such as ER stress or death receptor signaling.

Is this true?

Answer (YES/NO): NO